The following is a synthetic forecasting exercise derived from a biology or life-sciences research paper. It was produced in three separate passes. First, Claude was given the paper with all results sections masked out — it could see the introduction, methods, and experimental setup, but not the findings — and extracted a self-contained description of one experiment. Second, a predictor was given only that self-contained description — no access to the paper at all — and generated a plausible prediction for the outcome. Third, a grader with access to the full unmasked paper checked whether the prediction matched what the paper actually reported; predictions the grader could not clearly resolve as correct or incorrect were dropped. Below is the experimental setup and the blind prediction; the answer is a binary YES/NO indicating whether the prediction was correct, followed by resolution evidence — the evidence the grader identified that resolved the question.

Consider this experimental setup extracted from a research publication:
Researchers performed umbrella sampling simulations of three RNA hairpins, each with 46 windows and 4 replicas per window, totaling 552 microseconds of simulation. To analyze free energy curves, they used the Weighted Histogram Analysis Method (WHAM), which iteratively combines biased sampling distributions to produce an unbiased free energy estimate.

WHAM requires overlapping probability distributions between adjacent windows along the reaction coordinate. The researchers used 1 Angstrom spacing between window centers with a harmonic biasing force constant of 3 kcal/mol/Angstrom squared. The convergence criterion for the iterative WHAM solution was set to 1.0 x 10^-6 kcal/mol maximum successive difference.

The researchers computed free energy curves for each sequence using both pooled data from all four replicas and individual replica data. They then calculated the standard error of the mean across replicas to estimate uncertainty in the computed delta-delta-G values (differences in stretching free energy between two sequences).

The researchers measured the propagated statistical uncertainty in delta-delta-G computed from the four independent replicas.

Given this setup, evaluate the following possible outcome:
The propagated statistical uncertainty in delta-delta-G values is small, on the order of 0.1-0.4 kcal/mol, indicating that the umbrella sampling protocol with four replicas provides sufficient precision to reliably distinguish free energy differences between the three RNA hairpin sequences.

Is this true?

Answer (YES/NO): NO